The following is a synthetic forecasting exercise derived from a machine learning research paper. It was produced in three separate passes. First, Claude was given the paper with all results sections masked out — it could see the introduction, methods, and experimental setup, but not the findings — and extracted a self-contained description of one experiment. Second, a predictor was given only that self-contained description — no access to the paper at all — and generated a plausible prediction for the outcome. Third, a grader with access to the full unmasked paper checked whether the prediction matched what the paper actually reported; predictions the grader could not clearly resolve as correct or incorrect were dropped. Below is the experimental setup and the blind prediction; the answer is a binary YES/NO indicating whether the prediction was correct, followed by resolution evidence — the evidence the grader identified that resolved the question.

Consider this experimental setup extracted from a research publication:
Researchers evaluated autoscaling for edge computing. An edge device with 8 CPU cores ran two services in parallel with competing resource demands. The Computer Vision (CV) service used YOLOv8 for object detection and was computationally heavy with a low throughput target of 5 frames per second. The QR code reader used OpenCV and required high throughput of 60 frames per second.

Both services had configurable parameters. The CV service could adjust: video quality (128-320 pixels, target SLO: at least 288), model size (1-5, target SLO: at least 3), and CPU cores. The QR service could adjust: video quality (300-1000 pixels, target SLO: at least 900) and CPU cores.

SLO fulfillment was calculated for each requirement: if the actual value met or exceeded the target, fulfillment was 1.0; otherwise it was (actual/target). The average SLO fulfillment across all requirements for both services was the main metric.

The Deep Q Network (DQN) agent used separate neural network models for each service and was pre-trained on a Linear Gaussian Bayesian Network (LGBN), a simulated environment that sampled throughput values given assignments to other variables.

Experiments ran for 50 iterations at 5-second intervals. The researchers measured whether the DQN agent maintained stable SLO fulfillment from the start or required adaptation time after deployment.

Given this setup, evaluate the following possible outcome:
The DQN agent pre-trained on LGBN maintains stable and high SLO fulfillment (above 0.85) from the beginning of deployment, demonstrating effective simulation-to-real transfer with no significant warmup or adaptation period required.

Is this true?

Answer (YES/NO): NO